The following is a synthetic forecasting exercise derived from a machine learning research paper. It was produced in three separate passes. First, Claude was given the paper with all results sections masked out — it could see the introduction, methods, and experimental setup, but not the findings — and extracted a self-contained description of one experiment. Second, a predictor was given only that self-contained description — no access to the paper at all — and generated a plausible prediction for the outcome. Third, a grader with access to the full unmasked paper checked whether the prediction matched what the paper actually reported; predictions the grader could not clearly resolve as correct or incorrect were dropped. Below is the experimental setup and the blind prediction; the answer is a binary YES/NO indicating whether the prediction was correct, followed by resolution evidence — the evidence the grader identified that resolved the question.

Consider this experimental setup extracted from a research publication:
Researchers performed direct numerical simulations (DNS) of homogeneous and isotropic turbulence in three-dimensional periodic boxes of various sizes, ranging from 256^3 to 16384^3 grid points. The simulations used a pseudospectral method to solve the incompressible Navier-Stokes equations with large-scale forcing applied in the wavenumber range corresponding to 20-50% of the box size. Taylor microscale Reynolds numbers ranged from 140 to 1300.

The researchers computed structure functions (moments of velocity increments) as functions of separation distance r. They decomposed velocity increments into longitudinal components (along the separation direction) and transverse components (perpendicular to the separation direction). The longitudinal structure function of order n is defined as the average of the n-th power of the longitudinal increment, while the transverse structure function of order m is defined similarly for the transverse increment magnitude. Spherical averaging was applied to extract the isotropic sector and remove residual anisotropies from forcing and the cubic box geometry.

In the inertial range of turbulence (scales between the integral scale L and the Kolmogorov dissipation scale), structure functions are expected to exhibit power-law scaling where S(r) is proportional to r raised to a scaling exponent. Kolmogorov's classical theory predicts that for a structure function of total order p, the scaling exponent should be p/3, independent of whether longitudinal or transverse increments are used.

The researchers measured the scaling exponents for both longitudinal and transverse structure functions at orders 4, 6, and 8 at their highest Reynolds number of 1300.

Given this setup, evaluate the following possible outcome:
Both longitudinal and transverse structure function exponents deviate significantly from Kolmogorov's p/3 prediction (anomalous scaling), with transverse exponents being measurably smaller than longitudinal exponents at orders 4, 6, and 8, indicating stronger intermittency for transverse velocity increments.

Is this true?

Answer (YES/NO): NO